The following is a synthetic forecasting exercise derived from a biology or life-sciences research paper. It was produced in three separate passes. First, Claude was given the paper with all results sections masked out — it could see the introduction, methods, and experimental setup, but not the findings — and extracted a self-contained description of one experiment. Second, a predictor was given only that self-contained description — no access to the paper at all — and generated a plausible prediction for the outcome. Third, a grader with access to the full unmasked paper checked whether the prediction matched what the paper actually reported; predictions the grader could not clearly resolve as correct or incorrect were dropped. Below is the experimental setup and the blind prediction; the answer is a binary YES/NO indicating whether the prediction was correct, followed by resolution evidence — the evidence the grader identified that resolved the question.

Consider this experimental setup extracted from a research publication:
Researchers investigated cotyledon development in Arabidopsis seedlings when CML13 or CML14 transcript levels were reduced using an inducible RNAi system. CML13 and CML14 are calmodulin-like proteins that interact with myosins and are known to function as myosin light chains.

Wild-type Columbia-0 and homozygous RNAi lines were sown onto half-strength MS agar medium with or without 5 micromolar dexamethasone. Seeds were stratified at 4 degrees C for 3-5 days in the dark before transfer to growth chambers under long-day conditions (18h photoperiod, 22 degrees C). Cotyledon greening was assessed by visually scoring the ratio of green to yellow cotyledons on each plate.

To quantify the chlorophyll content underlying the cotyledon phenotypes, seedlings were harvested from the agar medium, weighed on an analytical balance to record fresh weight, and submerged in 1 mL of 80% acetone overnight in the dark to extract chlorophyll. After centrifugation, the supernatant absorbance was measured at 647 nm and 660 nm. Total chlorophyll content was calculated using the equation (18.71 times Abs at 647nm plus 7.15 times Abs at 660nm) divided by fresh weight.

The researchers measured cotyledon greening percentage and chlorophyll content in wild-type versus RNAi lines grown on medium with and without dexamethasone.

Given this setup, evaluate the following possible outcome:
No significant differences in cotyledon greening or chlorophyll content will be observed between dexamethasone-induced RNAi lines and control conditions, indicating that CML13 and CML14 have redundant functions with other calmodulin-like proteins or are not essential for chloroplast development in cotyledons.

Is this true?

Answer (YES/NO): NO